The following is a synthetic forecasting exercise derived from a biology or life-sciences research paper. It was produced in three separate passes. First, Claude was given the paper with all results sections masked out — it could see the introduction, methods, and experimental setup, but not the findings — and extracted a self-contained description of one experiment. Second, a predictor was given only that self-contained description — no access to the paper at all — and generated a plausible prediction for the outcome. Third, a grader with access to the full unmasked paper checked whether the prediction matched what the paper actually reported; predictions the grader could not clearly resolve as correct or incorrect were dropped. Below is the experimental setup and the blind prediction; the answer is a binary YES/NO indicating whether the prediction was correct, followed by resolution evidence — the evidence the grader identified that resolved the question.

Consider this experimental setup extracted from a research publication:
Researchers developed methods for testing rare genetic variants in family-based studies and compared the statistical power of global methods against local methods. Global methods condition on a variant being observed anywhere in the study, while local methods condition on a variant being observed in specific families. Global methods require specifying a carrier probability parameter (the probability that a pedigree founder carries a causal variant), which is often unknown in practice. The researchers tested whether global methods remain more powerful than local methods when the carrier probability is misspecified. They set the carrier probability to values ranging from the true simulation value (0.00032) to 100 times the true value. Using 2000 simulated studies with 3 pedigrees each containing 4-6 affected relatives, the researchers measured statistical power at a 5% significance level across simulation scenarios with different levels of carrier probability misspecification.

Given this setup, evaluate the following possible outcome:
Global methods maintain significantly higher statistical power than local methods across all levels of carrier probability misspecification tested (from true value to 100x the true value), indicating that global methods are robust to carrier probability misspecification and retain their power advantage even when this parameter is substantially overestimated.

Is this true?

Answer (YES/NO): NO